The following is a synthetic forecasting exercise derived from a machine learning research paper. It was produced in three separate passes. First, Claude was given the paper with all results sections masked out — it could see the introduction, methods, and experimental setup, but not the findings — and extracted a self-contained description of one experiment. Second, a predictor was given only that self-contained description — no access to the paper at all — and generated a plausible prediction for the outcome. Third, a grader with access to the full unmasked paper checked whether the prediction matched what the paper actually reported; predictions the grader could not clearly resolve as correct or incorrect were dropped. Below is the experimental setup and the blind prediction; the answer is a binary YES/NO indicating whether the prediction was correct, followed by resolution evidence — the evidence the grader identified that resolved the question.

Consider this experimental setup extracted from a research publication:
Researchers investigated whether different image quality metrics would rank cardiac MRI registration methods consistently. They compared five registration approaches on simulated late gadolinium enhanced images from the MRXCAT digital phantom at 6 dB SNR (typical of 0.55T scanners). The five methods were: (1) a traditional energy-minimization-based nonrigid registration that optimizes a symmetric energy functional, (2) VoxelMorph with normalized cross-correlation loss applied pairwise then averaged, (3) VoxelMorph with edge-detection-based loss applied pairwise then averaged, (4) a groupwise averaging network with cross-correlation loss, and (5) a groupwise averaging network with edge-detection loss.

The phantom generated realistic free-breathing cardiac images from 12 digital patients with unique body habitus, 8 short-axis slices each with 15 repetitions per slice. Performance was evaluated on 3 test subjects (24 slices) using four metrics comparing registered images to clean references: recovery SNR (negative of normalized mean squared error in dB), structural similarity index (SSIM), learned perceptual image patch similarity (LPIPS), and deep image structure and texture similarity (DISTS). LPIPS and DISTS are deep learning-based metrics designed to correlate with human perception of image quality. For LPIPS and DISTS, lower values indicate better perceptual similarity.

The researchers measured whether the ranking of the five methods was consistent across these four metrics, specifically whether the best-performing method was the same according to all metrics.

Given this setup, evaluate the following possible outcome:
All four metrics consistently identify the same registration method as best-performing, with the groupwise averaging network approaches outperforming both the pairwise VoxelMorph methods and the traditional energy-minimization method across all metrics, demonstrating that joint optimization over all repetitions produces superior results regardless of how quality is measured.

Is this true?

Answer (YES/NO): NO